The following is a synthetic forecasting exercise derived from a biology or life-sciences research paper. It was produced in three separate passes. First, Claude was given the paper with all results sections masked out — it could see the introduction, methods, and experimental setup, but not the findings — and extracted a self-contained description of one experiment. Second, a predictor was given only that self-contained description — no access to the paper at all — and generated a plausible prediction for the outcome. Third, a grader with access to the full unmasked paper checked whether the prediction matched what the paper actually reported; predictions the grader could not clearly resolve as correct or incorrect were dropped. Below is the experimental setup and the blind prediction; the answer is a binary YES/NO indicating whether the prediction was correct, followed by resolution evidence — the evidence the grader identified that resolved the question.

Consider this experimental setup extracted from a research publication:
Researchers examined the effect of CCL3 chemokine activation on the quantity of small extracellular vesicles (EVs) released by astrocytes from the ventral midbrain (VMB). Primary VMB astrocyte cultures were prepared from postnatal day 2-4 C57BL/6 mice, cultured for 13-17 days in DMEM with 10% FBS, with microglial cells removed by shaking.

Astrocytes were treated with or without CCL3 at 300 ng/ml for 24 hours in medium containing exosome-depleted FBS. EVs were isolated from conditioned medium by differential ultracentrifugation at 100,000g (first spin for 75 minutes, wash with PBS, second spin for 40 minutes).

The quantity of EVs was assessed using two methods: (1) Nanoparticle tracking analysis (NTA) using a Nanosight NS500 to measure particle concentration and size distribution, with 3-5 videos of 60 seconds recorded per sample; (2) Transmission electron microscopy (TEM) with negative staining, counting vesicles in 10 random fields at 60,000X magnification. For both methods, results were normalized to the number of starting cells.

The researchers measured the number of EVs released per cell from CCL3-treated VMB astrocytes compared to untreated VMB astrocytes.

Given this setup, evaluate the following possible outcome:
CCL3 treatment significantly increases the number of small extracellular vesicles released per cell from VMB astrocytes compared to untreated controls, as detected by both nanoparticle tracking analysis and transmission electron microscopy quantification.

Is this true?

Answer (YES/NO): NO